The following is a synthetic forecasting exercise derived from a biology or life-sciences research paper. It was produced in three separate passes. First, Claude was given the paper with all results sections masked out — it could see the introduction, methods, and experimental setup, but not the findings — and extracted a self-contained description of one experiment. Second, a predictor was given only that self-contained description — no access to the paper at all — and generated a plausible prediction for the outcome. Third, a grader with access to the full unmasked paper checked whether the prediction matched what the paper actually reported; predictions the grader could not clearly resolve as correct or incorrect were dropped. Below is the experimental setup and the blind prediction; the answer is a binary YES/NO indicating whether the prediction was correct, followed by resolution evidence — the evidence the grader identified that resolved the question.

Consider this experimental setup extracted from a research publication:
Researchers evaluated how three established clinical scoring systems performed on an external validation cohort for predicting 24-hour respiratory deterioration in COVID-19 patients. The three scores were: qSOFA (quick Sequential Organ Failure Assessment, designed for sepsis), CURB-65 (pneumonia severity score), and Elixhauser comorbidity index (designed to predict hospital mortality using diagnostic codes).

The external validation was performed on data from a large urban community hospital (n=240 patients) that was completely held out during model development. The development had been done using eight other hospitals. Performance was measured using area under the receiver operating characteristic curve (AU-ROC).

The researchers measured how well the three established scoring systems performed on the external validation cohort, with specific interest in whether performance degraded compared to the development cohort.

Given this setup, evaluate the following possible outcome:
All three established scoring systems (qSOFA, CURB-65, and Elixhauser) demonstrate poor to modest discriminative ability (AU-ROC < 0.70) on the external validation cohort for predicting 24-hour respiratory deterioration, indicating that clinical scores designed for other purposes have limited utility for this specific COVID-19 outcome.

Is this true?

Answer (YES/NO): YES